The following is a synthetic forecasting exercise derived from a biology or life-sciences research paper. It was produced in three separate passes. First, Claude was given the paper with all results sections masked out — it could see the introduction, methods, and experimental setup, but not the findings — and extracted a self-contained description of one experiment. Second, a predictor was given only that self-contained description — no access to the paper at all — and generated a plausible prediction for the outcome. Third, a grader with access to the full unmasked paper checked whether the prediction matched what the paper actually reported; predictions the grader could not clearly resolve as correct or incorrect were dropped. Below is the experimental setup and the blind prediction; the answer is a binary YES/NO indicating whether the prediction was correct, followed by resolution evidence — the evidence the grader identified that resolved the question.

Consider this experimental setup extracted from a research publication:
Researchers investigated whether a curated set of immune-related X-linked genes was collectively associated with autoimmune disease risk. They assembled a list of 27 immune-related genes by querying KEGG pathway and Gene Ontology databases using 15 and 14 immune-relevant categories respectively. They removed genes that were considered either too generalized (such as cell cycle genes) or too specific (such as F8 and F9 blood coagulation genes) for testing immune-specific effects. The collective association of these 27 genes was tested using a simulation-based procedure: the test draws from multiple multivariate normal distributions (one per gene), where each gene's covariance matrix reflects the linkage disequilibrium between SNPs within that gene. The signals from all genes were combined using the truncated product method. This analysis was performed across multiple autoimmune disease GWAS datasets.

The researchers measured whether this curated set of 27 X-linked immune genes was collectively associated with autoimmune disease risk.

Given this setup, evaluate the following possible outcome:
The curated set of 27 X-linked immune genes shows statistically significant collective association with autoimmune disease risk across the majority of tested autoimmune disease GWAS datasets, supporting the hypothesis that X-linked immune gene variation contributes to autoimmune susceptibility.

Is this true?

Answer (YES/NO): NO